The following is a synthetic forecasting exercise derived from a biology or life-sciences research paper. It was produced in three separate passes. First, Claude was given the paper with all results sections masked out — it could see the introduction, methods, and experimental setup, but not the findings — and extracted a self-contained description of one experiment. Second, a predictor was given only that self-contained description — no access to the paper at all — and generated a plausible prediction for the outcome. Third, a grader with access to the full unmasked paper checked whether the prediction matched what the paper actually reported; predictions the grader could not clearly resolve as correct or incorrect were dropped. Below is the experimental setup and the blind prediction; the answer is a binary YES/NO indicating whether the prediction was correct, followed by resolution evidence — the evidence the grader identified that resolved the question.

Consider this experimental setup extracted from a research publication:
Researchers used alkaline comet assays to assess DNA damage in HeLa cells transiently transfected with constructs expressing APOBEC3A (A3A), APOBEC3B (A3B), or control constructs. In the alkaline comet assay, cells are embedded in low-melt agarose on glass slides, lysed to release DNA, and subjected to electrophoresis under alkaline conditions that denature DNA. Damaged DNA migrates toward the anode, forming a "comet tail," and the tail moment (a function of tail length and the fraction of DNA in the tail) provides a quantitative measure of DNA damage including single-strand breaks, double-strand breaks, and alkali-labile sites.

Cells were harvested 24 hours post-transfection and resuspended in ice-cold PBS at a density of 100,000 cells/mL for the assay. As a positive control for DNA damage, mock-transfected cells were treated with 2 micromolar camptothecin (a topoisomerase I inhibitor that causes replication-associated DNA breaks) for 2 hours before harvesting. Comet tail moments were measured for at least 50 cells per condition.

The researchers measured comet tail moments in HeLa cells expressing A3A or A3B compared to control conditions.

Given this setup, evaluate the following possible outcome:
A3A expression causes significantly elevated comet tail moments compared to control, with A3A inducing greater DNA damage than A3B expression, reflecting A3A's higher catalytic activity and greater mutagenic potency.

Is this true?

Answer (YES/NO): YES